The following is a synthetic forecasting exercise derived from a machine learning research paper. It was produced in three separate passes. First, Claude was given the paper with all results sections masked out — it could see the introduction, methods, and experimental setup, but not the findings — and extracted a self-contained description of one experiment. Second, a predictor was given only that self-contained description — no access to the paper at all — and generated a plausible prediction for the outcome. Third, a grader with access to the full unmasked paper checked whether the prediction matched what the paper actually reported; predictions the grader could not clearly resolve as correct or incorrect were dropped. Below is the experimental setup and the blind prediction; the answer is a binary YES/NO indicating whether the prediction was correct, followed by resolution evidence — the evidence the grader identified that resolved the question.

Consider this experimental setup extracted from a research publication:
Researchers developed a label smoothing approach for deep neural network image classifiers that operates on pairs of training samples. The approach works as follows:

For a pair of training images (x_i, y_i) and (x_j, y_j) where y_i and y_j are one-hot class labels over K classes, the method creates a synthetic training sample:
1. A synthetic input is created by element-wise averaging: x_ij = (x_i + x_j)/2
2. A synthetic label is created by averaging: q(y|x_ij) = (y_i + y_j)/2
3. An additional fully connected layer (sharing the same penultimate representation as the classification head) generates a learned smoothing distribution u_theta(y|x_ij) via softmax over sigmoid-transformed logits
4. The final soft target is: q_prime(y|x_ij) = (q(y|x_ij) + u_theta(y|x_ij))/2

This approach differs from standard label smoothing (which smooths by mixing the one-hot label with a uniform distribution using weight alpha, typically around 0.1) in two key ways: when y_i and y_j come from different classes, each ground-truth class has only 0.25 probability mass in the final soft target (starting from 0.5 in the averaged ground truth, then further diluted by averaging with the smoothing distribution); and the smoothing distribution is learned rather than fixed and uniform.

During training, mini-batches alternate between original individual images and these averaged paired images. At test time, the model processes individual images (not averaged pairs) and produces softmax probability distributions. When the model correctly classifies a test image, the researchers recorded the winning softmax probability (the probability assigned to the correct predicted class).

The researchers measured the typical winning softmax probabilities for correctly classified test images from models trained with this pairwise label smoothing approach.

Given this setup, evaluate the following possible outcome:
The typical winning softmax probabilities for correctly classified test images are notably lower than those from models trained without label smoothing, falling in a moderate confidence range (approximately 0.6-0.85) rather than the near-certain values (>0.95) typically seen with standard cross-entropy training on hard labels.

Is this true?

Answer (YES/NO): NO